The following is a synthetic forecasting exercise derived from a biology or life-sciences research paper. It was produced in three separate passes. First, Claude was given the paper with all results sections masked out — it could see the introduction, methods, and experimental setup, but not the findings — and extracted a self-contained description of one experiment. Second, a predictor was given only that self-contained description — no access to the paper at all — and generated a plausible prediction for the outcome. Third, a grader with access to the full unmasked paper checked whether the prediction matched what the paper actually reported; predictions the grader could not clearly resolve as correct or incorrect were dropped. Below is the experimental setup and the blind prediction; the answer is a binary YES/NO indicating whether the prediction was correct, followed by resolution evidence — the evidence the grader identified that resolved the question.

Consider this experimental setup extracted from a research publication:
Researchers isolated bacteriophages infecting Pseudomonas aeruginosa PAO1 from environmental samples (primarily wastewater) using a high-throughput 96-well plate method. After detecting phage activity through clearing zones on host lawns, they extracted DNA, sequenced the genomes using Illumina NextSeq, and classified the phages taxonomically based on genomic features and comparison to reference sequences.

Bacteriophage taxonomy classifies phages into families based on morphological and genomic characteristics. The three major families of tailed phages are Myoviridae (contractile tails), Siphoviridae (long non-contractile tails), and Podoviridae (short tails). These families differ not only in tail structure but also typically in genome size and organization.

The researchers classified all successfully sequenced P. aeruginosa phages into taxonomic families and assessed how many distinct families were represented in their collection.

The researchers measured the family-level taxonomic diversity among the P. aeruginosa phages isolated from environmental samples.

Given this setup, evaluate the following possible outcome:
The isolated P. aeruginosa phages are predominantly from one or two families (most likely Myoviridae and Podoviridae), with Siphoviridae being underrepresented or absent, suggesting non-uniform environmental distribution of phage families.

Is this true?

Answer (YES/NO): YES